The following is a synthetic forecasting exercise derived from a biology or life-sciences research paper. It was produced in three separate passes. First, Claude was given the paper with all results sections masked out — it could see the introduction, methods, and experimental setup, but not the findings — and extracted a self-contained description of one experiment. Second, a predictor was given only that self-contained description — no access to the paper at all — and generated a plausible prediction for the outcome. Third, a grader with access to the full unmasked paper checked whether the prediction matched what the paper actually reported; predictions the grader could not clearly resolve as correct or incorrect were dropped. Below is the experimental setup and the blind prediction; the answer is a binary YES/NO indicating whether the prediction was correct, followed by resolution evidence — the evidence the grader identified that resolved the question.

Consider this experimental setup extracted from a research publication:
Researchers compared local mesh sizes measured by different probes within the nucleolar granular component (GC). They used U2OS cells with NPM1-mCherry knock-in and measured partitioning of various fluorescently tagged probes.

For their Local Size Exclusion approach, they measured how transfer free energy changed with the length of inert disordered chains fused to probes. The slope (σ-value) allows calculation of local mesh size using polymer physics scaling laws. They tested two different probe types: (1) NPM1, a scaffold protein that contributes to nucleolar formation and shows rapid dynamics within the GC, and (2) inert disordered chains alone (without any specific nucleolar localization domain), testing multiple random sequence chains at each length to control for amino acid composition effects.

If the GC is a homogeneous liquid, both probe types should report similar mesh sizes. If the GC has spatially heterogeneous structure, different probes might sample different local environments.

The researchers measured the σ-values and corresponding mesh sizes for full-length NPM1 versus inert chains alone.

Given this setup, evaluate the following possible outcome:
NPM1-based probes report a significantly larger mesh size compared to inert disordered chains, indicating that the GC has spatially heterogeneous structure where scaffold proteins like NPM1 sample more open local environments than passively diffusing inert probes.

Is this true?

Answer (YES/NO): NO